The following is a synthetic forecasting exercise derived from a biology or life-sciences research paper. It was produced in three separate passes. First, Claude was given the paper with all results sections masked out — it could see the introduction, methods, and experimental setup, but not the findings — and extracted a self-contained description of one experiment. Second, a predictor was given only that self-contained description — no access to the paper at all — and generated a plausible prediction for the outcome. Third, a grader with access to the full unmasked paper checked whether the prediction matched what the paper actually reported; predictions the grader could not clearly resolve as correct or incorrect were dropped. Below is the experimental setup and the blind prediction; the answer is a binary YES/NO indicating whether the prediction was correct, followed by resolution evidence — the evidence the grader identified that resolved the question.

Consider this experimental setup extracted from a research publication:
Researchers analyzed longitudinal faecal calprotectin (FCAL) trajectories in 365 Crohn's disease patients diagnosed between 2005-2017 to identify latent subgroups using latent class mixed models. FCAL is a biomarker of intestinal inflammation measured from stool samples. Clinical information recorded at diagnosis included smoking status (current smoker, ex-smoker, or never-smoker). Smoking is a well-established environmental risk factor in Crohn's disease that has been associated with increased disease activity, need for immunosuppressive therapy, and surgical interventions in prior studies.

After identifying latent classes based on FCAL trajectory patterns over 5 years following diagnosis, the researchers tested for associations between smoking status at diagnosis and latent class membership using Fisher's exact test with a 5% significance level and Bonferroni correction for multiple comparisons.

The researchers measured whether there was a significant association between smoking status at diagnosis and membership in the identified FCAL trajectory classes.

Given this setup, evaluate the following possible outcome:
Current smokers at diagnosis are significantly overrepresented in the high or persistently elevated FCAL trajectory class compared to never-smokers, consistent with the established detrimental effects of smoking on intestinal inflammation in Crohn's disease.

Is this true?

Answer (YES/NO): NO